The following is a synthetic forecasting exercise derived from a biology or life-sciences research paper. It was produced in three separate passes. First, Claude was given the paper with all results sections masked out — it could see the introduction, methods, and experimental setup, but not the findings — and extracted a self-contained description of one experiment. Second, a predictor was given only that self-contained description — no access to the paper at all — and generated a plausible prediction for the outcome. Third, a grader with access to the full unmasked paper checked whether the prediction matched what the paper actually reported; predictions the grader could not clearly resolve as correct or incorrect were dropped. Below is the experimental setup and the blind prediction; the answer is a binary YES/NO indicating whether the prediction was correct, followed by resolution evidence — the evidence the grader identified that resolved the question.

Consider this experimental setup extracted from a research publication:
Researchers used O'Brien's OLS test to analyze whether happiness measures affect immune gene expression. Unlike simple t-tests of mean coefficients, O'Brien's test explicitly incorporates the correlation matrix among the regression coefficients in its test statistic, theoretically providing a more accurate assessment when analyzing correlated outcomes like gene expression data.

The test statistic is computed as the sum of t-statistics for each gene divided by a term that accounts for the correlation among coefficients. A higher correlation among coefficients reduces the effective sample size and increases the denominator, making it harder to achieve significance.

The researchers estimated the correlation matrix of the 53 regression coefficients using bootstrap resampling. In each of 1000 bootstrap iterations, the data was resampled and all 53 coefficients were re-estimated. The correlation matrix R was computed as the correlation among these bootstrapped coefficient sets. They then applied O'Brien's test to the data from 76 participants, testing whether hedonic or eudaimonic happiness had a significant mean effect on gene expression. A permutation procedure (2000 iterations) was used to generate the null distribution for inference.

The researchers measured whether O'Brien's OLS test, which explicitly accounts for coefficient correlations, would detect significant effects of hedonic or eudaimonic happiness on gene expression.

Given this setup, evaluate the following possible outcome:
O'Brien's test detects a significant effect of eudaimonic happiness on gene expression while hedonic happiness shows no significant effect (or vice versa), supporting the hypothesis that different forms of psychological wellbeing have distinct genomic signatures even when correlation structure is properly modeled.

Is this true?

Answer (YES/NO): NO